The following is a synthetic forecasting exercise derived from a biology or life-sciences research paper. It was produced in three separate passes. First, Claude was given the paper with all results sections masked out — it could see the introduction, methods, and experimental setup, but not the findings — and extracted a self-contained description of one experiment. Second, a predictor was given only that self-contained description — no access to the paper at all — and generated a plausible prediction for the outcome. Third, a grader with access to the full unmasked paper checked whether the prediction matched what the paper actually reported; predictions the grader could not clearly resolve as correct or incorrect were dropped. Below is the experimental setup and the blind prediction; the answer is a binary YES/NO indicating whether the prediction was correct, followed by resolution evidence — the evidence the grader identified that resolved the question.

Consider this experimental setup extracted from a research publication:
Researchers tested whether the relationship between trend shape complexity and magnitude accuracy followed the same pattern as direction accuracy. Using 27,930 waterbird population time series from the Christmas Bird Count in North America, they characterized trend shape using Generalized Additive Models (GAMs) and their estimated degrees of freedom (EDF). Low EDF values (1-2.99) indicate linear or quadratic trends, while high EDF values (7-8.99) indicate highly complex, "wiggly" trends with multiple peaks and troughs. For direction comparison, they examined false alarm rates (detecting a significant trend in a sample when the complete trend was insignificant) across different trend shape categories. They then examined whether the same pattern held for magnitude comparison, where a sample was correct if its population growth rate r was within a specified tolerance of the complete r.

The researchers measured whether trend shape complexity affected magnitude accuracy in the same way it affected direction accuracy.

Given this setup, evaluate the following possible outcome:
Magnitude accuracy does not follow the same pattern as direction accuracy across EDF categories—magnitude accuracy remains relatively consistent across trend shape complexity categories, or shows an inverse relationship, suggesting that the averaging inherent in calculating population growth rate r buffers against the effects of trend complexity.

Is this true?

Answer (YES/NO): YES